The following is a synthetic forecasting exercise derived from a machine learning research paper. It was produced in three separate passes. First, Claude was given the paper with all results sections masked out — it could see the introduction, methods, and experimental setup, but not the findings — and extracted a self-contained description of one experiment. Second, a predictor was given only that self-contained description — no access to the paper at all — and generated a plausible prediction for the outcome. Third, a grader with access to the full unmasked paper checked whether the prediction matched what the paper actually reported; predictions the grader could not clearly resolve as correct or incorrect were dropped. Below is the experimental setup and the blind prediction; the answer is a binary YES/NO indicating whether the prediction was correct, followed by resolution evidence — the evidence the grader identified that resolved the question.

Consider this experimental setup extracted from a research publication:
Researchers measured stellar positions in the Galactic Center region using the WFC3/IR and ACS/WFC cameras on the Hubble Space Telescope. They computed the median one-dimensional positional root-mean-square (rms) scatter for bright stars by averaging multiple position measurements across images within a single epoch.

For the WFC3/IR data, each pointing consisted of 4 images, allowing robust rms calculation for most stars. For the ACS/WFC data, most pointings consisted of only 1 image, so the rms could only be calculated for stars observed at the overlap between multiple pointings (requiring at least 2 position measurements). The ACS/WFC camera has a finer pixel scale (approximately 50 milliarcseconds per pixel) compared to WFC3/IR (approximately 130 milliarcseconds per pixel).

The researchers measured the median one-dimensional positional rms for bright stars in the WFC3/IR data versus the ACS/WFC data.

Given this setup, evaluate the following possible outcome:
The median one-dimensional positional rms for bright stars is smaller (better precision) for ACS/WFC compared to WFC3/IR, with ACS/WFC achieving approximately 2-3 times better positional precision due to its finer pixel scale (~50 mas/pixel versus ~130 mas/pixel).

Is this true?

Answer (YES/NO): NO